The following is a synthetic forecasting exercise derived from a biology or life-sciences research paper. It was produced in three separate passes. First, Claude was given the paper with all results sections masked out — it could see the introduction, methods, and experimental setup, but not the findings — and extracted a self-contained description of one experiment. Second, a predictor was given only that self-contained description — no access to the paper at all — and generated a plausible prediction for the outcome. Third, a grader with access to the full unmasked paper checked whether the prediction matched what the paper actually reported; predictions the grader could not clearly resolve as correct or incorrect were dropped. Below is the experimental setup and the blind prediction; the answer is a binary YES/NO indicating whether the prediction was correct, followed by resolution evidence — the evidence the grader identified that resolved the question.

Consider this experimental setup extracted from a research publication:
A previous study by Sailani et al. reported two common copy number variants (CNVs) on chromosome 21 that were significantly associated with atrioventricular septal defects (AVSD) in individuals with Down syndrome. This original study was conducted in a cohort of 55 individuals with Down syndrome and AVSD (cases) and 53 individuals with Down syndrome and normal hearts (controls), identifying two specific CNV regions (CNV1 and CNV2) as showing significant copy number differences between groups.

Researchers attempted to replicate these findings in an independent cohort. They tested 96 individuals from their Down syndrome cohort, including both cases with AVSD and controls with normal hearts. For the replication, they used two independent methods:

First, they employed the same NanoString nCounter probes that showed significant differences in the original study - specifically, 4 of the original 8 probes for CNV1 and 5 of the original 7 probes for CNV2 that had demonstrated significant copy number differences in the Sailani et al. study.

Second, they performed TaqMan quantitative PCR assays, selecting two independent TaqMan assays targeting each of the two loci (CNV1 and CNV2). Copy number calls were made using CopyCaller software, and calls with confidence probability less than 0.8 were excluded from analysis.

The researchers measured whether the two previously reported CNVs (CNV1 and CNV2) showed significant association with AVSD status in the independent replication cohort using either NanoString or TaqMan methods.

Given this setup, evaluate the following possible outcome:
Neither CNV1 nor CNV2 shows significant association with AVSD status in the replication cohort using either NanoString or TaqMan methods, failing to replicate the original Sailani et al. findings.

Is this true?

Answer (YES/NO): NO